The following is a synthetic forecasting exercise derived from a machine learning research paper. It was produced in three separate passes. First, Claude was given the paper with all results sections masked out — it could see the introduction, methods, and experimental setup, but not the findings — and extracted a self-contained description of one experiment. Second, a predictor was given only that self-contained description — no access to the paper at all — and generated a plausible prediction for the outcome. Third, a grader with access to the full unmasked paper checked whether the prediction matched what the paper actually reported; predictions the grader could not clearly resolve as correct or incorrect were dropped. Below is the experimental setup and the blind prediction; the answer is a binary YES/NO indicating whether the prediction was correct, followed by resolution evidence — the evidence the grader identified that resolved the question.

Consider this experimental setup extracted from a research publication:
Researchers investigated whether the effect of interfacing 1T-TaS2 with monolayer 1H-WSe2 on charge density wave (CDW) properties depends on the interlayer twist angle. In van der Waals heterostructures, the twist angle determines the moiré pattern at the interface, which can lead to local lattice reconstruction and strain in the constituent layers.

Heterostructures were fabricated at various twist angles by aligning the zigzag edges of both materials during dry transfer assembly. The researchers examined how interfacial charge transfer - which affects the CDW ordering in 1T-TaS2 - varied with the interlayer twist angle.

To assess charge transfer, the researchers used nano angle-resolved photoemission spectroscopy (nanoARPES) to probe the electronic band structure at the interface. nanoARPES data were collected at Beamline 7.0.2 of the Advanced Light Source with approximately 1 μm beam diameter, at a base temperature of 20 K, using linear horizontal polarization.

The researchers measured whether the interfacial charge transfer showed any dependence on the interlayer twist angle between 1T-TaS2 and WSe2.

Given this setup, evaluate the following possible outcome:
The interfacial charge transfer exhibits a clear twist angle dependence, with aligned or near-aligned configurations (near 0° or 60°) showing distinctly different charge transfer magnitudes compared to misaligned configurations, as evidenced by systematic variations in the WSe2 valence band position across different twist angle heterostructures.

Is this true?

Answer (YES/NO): NO